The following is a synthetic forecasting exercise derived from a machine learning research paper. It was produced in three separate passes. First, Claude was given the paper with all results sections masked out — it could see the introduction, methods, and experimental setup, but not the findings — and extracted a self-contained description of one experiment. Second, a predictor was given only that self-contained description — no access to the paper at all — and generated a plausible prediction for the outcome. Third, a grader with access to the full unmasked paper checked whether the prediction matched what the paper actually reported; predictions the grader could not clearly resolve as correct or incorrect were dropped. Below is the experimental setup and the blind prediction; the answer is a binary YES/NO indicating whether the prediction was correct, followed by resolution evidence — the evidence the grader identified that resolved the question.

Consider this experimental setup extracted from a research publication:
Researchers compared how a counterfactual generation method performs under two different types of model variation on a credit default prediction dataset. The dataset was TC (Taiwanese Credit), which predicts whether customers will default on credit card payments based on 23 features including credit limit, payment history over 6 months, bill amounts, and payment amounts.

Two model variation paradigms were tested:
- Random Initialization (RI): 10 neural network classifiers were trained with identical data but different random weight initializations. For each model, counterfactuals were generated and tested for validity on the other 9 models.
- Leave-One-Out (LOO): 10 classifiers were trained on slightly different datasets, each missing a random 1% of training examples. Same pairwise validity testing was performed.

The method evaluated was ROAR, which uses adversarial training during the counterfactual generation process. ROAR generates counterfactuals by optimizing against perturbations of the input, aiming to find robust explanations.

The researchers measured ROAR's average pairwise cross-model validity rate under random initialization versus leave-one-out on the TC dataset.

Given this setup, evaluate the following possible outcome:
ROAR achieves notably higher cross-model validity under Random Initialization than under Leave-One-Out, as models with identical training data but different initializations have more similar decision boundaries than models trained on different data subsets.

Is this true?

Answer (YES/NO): NO